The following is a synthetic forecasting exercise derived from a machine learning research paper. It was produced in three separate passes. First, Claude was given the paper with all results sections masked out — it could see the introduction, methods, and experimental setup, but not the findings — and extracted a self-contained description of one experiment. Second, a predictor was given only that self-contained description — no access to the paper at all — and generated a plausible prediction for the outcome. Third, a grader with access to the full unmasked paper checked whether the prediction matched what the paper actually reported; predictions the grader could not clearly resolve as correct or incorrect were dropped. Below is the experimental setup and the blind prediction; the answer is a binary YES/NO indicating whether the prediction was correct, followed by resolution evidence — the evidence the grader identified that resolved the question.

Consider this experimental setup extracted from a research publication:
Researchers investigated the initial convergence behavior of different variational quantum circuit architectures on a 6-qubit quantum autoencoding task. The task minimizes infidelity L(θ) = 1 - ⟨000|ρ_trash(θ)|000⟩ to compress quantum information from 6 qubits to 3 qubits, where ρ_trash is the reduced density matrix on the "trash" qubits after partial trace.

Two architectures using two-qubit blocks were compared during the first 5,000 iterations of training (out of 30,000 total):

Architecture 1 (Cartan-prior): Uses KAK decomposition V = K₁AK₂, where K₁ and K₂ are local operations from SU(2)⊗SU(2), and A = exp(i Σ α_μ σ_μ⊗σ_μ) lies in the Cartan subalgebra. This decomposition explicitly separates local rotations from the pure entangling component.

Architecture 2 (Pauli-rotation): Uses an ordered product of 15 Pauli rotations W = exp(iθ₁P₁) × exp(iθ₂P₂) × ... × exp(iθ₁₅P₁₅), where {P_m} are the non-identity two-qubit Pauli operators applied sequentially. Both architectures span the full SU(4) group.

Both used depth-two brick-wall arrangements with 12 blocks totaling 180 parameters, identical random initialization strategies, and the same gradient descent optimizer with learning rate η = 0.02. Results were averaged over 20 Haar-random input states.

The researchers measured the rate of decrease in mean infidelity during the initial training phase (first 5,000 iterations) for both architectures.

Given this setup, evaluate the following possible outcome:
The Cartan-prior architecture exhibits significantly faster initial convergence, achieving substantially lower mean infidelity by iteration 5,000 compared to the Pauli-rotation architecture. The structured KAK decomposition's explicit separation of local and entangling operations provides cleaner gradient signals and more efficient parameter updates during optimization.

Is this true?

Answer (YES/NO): YES